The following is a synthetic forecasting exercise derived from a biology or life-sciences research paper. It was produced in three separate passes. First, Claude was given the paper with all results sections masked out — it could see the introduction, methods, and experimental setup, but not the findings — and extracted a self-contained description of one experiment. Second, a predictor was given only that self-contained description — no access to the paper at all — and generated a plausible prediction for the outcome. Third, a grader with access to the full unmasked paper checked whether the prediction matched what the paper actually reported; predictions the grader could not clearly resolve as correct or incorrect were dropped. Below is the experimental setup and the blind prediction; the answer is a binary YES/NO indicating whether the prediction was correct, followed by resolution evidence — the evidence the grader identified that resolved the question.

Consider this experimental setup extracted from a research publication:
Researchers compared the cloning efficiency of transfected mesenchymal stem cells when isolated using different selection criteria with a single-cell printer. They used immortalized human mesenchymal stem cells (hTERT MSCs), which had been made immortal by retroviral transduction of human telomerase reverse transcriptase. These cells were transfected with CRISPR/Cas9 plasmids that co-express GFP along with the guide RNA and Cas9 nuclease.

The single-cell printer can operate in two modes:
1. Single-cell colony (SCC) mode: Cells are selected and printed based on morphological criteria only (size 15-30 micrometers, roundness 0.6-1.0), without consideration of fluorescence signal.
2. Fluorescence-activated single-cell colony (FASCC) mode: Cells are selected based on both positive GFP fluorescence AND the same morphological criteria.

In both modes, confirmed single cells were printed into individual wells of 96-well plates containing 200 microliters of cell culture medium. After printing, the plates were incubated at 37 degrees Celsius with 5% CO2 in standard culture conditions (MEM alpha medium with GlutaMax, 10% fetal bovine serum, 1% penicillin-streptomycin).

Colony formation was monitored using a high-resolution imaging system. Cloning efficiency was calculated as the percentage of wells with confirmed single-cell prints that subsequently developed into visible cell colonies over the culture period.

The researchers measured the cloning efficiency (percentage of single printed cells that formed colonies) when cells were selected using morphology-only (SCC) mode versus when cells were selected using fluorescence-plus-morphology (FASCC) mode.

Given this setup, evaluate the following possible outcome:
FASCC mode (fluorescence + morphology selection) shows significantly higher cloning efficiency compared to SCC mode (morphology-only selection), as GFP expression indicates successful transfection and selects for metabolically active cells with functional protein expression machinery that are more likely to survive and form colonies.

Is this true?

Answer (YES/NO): NO